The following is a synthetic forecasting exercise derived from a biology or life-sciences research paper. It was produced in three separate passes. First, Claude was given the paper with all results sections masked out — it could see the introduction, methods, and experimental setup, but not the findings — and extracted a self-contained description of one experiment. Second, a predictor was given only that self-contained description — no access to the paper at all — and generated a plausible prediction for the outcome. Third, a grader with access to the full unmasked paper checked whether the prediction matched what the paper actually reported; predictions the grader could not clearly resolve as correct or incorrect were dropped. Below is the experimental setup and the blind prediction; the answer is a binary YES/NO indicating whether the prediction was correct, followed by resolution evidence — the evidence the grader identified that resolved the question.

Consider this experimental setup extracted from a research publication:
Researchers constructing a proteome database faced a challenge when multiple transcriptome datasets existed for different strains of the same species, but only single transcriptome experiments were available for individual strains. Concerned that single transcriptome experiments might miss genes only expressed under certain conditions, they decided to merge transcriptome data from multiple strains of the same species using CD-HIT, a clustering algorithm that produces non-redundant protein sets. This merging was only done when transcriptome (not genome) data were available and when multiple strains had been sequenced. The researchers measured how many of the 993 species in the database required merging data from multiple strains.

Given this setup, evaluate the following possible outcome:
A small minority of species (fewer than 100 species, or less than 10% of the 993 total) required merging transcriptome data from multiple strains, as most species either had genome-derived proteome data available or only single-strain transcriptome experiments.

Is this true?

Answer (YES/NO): YES